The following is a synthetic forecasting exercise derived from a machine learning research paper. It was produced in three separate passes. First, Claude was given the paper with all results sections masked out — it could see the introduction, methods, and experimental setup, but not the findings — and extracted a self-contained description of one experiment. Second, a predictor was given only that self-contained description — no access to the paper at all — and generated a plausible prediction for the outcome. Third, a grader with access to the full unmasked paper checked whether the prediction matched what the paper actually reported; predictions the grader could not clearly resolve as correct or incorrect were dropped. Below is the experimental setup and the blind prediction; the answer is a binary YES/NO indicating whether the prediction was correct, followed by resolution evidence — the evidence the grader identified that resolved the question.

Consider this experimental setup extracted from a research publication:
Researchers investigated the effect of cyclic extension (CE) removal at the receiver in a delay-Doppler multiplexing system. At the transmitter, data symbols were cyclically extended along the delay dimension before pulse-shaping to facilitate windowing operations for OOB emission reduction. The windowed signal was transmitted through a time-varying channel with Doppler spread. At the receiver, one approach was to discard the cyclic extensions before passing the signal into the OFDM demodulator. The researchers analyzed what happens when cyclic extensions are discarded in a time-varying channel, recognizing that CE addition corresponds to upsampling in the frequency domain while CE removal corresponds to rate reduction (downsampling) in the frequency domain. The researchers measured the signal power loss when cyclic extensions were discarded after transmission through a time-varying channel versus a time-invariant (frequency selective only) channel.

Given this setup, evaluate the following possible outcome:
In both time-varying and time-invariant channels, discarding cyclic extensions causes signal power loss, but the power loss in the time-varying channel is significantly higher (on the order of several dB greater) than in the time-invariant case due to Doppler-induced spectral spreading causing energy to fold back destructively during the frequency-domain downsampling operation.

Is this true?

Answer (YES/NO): NO